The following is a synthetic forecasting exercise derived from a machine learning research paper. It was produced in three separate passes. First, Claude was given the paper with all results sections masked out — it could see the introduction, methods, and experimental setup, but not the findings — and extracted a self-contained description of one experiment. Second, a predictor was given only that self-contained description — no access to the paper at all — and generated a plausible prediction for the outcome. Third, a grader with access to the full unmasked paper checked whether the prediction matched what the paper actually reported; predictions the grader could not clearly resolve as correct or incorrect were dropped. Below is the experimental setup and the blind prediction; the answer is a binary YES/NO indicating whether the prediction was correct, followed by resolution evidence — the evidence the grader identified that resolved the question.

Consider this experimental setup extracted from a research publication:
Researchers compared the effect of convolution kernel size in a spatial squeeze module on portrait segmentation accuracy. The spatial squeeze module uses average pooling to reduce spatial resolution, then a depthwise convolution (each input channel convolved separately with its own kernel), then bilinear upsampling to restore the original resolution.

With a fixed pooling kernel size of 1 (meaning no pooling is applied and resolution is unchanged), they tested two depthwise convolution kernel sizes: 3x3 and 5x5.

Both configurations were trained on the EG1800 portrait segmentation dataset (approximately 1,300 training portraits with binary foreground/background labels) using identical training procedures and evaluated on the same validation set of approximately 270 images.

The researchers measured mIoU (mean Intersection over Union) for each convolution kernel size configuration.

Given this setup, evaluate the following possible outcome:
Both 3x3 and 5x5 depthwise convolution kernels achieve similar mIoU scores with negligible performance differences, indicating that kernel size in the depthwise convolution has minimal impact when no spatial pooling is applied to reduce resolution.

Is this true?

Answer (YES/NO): NO